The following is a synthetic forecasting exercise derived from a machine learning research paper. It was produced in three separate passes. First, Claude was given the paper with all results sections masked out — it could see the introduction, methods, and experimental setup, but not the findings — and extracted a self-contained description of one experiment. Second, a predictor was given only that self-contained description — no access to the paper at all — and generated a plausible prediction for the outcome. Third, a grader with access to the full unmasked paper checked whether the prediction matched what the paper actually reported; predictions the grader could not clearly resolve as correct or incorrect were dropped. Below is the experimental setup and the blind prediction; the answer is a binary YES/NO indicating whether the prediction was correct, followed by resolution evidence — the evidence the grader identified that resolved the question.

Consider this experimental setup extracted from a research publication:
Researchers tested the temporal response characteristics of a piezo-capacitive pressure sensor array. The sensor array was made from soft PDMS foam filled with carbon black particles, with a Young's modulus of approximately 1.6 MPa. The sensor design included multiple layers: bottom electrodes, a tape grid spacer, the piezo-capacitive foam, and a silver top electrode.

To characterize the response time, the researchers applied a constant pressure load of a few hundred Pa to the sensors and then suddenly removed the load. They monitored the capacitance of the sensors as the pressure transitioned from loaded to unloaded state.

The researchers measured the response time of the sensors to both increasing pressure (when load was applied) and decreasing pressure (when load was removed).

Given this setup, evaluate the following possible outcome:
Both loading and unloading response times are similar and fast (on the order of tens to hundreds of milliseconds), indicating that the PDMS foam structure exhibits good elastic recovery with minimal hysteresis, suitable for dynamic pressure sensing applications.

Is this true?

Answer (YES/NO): NO